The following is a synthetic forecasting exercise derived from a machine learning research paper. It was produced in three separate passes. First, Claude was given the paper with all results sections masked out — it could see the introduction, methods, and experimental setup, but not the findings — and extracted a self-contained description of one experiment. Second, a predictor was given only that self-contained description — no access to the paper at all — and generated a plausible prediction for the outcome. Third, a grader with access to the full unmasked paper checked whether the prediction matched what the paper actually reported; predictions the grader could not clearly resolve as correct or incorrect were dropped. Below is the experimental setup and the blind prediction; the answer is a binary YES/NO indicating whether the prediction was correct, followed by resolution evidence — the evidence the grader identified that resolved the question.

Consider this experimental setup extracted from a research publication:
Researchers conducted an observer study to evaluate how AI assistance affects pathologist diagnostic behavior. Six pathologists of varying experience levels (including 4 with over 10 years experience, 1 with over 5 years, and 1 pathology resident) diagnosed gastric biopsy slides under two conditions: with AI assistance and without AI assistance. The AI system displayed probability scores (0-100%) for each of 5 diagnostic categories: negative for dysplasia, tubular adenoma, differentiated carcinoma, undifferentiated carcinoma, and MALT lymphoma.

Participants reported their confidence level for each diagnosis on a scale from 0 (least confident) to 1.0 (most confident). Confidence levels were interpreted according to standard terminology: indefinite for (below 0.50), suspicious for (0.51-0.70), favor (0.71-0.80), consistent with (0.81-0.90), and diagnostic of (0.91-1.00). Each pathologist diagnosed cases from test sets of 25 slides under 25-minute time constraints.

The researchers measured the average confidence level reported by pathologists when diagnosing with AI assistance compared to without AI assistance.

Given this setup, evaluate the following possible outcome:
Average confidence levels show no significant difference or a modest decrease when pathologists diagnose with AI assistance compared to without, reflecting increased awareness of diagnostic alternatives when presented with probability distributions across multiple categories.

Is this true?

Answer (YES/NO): NO